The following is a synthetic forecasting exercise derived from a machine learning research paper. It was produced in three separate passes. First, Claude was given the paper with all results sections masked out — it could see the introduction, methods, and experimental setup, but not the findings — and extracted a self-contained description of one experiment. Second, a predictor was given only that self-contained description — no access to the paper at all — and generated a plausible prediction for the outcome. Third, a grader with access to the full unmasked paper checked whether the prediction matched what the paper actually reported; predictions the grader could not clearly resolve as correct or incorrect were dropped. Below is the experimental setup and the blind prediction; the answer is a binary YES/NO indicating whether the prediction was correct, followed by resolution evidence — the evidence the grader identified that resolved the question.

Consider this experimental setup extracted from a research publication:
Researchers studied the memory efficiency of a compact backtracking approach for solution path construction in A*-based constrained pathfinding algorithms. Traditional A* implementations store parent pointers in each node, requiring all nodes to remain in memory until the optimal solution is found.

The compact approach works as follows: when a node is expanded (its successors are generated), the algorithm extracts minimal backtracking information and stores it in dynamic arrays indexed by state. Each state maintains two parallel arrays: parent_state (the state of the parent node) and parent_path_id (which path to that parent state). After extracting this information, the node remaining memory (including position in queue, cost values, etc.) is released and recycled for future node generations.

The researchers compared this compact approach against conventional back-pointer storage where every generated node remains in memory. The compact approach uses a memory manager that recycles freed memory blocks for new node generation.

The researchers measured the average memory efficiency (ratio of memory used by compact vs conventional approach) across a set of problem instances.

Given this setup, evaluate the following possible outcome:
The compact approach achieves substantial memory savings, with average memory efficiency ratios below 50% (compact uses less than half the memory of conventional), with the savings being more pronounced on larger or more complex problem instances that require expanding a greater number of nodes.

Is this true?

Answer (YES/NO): NO